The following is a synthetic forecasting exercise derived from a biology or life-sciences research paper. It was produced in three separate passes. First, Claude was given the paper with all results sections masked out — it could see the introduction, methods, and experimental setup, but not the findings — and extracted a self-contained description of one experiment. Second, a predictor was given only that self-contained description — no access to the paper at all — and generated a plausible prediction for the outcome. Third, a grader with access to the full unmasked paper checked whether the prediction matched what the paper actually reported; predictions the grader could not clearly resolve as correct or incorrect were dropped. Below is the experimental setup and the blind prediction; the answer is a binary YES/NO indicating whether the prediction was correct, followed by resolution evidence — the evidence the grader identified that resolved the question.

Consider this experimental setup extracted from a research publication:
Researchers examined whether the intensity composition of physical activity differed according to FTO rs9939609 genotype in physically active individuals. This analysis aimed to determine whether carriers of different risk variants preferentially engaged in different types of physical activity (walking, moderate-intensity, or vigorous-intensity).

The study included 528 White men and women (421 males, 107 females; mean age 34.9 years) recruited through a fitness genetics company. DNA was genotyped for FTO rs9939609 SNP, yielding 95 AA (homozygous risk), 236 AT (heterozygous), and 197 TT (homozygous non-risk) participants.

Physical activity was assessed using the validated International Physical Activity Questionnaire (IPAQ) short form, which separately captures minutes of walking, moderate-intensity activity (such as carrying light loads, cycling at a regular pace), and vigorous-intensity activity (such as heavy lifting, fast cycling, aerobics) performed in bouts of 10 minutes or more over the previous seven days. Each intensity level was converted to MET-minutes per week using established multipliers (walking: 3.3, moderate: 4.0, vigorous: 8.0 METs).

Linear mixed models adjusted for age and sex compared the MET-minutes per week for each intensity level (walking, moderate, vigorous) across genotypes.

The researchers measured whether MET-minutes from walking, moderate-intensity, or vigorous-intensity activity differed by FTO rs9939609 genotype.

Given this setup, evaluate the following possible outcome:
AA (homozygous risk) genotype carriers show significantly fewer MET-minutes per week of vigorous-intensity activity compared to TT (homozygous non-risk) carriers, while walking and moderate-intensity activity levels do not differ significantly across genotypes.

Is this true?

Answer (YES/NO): NO